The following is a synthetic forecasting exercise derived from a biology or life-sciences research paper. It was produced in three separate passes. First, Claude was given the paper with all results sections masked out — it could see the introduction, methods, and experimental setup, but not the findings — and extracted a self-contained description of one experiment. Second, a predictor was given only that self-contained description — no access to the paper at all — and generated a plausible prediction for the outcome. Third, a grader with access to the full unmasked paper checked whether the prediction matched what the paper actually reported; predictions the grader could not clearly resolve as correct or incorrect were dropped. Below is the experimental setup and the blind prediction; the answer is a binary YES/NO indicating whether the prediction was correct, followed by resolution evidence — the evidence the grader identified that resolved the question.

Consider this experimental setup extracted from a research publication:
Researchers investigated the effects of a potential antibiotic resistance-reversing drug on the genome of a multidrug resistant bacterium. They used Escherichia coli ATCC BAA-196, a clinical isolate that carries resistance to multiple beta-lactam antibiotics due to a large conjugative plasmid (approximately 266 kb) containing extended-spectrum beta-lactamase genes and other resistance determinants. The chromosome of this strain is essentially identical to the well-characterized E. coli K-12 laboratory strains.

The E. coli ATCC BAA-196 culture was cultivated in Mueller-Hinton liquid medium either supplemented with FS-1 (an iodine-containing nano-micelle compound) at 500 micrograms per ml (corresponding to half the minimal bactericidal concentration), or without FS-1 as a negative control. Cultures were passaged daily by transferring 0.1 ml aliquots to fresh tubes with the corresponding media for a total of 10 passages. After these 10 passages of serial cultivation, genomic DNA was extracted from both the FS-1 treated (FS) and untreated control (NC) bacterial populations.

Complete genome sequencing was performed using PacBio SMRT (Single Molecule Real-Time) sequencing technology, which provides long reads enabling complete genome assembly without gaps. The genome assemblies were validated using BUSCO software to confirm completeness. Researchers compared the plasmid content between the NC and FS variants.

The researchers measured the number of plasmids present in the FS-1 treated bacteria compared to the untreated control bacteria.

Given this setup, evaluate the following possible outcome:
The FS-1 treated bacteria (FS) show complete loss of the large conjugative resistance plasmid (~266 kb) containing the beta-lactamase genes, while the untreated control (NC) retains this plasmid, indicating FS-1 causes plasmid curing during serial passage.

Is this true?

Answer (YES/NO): NO